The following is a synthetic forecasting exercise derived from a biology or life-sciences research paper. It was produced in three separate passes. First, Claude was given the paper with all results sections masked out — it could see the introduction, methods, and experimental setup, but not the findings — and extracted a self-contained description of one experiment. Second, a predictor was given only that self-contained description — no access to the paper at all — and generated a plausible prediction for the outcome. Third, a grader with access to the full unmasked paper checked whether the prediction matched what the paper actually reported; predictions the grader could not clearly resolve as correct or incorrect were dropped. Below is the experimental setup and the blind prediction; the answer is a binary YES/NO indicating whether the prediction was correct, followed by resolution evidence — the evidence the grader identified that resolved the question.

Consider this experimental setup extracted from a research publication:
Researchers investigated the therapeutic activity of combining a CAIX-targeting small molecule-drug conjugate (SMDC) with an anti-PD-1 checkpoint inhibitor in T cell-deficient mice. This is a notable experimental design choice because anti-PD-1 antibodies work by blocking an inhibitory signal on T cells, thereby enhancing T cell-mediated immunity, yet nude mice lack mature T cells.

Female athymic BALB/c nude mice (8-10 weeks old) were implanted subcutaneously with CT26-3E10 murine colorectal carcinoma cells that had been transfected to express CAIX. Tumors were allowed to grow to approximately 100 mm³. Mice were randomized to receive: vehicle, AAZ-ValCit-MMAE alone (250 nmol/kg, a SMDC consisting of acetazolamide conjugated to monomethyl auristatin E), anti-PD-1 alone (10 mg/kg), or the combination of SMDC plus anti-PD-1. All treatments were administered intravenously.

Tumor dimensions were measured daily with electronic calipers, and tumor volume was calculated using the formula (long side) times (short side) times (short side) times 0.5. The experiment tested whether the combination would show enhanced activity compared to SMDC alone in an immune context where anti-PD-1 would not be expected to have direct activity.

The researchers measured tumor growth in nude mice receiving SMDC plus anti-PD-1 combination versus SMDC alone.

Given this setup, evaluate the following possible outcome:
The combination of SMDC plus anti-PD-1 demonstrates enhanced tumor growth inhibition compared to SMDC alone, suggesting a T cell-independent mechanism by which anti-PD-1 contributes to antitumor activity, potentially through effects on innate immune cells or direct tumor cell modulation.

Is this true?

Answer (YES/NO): YES